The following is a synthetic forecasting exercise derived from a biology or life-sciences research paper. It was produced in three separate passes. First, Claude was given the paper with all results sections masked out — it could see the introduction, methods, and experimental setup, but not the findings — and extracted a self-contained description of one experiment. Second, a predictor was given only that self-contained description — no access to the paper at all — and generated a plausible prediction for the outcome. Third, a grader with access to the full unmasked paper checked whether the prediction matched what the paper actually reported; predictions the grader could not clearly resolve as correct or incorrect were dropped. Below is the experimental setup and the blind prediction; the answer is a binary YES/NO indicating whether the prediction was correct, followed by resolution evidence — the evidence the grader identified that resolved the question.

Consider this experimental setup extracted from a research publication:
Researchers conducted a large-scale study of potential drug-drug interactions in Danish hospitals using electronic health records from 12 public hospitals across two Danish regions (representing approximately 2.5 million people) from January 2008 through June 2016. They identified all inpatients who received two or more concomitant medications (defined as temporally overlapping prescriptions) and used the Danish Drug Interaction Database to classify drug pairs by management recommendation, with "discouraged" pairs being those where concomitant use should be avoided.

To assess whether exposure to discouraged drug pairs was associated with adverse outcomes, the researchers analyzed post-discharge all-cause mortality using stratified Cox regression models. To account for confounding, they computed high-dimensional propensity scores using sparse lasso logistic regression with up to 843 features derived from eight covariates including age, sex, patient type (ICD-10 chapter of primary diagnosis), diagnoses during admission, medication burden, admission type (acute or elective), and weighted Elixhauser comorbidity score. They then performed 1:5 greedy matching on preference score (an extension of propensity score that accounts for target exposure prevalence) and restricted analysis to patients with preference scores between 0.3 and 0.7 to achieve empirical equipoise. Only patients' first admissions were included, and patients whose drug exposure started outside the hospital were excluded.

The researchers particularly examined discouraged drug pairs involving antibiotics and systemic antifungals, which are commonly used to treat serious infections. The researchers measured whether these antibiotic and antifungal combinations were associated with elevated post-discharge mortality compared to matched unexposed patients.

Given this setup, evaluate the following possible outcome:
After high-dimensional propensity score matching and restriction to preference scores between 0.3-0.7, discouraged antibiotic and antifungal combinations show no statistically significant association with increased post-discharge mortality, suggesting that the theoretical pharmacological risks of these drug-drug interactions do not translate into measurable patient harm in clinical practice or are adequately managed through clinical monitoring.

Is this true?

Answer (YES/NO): NO